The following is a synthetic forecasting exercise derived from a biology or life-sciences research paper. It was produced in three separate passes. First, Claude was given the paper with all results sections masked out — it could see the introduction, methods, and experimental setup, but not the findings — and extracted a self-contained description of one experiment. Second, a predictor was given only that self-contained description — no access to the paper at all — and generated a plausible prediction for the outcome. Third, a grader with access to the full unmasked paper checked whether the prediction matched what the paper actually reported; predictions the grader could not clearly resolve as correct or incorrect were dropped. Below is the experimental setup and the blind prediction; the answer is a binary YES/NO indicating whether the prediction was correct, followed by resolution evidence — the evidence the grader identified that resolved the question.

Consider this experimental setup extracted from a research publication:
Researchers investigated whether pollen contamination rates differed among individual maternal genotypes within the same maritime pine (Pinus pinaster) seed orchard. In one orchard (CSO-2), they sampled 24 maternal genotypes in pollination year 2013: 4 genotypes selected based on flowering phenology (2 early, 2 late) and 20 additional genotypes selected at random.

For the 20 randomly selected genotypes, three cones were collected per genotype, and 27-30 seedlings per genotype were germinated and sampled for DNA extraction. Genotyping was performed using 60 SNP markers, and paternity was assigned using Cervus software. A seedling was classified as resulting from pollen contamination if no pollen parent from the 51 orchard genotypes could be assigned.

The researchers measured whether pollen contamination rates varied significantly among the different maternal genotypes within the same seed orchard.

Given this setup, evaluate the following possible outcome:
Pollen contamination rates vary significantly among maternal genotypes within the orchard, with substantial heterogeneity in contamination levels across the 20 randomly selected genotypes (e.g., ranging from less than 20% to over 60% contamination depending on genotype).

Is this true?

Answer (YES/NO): NO